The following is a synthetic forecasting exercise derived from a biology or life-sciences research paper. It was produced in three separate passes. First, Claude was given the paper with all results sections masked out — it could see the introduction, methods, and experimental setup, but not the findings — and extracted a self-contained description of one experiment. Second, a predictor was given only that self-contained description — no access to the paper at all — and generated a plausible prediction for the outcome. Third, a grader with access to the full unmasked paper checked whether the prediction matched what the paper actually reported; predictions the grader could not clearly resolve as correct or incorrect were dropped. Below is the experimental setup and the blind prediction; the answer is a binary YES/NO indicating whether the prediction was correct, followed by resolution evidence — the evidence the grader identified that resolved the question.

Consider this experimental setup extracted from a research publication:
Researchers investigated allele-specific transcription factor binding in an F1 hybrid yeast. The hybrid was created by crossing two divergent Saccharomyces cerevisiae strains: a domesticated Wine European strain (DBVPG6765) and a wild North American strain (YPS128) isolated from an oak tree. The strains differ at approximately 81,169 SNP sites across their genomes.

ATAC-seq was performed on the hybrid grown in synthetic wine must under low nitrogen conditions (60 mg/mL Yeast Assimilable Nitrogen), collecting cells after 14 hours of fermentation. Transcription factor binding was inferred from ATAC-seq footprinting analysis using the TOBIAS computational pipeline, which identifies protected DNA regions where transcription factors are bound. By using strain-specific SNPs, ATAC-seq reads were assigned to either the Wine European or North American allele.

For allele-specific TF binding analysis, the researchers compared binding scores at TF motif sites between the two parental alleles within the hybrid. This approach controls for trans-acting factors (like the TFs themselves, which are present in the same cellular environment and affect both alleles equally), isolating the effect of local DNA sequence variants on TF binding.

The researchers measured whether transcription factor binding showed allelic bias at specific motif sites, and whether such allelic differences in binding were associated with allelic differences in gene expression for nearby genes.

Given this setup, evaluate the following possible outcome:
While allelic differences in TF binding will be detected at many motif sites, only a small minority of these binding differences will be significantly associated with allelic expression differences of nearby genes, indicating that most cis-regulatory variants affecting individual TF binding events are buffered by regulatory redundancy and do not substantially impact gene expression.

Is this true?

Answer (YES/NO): YES